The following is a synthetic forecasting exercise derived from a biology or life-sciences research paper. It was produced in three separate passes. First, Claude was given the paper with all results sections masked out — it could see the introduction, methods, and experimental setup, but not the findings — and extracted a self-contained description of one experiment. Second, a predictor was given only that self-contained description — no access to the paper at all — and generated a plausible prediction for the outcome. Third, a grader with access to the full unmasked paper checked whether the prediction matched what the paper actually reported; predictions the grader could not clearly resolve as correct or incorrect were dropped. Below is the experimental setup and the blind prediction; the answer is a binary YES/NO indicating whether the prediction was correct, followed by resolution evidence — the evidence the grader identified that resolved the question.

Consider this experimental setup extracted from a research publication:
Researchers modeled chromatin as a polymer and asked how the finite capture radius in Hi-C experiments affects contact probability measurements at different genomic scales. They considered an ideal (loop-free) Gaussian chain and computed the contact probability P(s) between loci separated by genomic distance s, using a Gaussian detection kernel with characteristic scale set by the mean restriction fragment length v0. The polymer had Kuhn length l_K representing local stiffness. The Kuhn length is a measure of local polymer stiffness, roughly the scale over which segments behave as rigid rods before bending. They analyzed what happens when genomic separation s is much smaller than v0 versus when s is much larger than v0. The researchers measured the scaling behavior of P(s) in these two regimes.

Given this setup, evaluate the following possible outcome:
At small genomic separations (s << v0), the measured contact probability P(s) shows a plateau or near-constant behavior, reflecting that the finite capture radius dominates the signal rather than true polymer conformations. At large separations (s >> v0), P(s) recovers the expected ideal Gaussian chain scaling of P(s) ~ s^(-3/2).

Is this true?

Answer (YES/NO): YES